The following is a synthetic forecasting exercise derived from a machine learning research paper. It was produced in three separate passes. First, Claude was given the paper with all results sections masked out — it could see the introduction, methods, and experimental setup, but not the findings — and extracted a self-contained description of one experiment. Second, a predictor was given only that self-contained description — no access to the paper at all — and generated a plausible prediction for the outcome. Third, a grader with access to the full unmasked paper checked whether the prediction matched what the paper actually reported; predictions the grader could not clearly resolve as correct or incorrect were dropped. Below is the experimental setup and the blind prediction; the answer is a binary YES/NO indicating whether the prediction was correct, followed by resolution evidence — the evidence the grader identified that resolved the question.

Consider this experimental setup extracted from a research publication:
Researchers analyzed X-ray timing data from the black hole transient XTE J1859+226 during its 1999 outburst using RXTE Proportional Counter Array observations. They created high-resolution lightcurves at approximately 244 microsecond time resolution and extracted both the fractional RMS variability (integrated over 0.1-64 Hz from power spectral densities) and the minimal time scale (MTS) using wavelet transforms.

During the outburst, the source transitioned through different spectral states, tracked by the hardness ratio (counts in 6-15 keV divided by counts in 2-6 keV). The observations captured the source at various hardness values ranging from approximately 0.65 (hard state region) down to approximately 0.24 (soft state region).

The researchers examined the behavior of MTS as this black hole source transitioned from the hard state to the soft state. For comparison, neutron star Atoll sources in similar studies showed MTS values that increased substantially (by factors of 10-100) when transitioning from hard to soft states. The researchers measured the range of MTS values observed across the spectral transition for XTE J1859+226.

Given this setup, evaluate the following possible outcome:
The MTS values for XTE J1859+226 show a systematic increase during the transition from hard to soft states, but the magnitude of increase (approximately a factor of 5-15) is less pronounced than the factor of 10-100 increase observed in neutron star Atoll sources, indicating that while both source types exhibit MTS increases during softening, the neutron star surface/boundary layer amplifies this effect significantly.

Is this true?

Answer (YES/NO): NO